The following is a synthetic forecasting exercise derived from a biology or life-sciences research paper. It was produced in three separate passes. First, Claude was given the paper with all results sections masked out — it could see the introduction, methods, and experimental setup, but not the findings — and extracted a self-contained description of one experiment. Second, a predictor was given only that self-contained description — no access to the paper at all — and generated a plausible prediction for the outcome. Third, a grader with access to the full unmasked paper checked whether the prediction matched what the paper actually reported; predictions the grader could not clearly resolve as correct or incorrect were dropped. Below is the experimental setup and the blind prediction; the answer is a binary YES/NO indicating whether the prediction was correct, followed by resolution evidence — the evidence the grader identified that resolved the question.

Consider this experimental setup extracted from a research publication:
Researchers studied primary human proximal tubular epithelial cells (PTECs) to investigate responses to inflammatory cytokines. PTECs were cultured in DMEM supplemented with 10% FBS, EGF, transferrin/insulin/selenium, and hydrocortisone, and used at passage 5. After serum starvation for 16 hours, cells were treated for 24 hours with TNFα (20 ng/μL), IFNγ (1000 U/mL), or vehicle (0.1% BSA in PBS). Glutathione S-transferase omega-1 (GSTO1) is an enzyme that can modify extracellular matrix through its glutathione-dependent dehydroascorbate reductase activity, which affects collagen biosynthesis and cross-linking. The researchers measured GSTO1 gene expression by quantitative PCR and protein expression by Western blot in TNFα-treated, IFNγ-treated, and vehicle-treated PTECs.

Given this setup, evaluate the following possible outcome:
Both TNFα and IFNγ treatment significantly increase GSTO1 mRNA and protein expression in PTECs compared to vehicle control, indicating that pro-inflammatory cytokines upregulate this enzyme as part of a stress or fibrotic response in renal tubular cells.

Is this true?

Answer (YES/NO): NO